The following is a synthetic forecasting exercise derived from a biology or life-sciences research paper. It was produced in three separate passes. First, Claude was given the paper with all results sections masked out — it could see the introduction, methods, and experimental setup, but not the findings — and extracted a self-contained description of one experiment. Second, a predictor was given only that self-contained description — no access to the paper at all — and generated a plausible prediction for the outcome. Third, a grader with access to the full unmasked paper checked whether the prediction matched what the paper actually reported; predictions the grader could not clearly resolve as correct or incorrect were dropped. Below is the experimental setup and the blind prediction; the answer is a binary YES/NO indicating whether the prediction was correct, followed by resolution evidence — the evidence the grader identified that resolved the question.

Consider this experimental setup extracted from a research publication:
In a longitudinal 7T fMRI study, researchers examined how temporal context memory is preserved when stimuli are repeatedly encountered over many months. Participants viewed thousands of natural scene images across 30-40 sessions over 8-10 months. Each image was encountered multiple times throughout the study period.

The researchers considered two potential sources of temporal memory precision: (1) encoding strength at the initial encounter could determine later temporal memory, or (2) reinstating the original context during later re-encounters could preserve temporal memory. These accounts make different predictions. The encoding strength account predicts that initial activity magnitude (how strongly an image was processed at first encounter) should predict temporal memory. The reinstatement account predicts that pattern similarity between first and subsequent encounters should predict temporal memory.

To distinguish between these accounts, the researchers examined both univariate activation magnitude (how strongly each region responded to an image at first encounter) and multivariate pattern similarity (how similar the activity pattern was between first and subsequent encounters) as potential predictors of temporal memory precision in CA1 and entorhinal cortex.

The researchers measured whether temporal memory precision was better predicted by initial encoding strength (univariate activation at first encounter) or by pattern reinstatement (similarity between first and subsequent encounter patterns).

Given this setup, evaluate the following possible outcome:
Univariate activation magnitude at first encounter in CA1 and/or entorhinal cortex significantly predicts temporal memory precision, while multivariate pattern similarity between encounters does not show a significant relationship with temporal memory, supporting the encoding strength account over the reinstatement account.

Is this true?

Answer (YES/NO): NO